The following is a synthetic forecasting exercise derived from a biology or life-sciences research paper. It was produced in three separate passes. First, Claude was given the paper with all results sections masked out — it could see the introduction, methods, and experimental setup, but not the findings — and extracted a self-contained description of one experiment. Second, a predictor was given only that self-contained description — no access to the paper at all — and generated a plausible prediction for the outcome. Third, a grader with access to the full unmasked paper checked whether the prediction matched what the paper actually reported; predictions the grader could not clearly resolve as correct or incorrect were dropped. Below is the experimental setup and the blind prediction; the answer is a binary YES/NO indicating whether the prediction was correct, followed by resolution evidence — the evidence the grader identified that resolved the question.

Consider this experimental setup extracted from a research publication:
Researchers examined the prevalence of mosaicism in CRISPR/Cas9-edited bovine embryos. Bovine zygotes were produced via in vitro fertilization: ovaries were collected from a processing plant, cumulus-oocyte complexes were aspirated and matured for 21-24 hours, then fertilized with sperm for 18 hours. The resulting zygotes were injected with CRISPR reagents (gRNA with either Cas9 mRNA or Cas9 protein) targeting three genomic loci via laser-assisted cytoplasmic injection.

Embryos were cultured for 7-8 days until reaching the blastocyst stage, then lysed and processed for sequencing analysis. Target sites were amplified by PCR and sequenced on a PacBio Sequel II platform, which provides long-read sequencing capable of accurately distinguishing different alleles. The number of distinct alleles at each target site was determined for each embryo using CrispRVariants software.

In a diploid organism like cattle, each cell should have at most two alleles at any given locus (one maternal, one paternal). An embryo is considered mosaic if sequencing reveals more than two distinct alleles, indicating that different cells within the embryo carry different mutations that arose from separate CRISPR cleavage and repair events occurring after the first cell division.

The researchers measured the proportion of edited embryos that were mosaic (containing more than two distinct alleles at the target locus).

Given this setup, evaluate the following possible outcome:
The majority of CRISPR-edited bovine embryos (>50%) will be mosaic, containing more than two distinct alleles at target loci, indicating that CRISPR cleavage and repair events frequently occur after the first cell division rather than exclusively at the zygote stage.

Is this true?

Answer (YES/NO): YES